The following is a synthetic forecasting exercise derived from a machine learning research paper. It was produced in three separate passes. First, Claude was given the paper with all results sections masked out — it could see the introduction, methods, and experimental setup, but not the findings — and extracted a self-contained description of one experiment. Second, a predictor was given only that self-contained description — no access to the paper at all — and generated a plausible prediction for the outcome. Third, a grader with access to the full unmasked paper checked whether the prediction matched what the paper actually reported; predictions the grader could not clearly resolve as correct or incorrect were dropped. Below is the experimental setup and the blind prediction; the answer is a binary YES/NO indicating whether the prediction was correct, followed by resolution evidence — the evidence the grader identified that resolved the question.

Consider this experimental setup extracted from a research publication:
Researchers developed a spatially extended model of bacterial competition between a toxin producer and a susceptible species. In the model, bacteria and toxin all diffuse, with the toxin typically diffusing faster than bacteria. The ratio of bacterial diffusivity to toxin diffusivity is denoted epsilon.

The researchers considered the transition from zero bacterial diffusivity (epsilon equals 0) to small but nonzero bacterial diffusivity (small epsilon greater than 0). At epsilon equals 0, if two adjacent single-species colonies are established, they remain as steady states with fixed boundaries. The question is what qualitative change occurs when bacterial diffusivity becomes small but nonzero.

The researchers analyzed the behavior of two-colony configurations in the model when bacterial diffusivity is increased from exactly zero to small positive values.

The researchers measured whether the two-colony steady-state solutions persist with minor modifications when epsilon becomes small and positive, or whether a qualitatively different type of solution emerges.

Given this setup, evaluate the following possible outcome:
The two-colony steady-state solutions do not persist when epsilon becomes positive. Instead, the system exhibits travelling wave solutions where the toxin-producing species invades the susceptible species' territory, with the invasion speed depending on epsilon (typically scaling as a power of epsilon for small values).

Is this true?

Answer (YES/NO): NO